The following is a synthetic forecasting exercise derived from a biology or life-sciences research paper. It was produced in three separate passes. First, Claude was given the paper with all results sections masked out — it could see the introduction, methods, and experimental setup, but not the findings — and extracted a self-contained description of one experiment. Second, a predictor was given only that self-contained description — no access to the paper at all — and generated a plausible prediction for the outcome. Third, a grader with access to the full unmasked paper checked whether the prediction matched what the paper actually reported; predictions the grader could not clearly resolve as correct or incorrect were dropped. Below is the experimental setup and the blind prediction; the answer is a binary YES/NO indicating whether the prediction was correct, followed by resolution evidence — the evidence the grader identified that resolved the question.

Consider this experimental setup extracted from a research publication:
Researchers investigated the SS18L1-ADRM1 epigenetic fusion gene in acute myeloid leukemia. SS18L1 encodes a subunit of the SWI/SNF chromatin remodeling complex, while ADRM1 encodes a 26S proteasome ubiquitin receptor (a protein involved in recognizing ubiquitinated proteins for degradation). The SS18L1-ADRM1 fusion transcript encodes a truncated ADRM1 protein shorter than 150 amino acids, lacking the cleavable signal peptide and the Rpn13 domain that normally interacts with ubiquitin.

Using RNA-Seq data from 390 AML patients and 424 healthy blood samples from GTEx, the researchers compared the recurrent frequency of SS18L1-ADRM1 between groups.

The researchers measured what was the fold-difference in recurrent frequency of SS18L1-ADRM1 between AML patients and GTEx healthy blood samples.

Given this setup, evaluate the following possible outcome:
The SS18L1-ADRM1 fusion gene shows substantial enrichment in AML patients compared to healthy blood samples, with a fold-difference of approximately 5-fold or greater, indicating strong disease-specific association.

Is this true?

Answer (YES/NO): YES